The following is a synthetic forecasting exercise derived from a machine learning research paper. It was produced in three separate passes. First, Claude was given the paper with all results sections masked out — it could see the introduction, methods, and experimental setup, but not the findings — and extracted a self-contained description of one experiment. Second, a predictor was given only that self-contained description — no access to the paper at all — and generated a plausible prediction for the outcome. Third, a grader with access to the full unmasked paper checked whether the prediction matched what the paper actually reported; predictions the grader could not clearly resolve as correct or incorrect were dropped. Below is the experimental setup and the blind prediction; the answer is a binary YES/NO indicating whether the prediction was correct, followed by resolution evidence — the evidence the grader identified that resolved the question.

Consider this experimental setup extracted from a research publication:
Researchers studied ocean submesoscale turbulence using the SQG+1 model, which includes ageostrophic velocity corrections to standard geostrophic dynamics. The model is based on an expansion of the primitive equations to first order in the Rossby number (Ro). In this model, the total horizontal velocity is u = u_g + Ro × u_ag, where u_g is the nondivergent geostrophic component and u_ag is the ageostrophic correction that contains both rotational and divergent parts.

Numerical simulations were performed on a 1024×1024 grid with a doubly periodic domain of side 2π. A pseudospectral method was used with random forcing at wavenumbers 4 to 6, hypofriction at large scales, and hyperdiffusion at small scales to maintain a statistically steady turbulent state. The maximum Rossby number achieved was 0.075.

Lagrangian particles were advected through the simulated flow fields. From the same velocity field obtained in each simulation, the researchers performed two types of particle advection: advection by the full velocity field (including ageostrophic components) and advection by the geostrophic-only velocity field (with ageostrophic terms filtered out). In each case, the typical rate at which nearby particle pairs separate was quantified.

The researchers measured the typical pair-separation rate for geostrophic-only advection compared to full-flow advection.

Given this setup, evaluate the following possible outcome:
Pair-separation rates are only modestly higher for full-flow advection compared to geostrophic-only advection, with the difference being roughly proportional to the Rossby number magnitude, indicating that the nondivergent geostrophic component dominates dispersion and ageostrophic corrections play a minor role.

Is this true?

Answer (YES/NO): NO